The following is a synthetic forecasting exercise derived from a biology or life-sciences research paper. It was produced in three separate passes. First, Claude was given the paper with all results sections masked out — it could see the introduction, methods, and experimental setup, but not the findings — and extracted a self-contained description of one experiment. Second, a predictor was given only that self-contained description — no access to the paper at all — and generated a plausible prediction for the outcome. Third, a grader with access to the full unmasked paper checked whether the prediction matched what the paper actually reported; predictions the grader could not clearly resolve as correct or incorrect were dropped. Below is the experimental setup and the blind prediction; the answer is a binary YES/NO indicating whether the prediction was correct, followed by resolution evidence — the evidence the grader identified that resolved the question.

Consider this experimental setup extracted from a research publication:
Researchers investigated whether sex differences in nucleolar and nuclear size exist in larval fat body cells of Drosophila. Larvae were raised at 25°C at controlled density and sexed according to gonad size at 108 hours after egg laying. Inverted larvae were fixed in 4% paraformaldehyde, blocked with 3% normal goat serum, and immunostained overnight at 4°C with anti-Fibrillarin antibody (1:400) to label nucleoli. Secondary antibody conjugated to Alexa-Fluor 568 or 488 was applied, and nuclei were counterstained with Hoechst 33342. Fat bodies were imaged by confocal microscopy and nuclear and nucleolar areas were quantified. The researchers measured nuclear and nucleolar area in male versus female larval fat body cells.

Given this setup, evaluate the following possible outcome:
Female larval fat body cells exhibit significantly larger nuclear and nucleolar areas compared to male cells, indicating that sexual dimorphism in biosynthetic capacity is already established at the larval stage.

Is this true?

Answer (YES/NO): YES